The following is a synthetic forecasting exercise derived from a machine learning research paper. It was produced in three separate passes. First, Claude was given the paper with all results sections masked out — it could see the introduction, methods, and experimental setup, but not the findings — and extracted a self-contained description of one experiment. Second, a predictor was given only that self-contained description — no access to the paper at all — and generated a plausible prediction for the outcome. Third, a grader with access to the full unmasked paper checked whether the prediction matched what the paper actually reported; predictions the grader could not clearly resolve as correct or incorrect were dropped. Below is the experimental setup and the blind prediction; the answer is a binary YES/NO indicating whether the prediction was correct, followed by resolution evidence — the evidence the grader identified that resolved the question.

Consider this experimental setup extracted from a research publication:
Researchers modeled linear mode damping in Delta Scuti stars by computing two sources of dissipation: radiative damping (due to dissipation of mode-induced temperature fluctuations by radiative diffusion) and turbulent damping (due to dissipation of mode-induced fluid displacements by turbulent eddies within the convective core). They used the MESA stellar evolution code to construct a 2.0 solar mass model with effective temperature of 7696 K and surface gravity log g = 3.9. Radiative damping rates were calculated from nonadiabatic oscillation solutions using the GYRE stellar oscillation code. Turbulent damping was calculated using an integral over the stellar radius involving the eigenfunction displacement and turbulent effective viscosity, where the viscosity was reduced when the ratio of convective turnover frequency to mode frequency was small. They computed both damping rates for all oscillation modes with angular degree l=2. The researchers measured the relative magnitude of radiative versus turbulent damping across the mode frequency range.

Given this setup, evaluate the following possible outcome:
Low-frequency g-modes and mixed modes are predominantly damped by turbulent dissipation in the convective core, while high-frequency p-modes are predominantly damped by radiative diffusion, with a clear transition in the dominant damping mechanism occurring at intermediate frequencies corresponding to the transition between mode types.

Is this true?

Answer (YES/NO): NO